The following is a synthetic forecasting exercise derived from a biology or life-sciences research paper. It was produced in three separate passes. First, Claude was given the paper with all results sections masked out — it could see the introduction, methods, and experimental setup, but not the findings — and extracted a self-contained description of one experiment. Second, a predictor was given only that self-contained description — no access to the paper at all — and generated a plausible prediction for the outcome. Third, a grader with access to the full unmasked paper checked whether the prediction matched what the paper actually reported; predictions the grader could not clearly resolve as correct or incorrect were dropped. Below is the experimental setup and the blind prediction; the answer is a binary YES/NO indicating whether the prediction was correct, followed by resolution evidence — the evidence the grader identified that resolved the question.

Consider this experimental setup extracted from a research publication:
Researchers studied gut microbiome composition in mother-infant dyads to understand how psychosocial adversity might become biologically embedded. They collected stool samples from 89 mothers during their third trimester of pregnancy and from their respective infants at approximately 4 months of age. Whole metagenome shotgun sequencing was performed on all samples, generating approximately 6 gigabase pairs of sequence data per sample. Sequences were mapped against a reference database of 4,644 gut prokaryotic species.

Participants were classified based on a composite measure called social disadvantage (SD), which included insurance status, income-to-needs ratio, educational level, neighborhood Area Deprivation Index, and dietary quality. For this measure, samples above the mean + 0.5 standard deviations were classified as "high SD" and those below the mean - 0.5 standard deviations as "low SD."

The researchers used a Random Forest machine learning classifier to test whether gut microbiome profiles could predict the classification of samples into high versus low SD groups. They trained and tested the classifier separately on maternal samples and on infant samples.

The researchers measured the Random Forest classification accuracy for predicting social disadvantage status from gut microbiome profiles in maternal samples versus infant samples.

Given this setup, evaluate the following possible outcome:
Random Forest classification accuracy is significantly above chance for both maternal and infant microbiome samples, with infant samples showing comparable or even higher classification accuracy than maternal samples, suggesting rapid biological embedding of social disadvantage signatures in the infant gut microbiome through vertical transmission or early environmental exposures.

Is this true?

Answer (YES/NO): YES